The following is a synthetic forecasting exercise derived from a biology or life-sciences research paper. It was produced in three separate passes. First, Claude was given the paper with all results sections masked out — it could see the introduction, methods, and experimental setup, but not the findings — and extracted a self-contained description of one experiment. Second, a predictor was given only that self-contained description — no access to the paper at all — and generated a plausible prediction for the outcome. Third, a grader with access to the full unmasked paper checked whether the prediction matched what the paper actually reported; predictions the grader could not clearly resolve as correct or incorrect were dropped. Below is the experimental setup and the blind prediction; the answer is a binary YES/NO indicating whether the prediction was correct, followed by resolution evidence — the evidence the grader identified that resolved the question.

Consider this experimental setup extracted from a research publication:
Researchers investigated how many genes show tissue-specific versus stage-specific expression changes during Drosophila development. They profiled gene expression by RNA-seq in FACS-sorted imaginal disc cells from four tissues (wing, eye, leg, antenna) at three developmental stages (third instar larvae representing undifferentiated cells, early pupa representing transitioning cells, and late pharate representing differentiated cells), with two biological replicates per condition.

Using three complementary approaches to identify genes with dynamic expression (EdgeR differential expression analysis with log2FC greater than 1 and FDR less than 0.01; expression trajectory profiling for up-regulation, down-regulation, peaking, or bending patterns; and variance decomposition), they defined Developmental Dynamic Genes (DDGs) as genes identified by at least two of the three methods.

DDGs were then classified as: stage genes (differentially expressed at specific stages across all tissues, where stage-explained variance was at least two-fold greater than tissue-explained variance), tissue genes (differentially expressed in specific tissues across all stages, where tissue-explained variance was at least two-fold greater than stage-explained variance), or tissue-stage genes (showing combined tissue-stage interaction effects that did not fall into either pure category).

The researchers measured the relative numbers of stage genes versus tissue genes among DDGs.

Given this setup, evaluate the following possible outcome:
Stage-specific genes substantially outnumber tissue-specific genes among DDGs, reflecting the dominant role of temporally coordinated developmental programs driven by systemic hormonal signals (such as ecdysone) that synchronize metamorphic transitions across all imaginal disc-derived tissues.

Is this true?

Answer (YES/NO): YES